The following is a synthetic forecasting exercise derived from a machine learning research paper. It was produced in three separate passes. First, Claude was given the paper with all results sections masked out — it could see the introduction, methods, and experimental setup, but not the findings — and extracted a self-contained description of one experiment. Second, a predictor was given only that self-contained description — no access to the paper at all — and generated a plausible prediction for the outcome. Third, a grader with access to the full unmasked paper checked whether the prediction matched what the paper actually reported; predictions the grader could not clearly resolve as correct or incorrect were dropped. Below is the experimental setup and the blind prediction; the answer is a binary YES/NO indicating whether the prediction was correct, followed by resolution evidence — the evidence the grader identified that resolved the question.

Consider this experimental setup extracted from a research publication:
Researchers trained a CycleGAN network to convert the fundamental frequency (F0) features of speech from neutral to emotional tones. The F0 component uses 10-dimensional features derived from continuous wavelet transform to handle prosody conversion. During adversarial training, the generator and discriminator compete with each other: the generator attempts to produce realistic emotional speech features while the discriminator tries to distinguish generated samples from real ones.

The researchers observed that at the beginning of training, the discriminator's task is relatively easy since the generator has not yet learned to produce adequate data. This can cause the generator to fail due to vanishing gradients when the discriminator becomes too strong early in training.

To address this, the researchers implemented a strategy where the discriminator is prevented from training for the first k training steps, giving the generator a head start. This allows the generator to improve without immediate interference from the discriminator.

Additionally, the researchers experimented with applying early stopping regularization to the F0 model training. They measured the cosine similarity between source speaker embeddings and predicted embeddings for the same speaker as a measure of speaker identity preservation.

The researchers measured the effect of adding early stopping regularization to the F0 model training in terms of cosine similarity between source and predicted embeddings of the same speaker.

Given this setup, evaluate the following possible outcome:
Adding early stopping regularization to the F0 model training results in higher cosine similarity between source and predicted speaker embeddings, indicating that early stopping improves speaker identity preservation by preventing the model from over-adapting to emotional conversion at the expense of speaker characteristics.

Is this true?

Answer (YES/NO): YES